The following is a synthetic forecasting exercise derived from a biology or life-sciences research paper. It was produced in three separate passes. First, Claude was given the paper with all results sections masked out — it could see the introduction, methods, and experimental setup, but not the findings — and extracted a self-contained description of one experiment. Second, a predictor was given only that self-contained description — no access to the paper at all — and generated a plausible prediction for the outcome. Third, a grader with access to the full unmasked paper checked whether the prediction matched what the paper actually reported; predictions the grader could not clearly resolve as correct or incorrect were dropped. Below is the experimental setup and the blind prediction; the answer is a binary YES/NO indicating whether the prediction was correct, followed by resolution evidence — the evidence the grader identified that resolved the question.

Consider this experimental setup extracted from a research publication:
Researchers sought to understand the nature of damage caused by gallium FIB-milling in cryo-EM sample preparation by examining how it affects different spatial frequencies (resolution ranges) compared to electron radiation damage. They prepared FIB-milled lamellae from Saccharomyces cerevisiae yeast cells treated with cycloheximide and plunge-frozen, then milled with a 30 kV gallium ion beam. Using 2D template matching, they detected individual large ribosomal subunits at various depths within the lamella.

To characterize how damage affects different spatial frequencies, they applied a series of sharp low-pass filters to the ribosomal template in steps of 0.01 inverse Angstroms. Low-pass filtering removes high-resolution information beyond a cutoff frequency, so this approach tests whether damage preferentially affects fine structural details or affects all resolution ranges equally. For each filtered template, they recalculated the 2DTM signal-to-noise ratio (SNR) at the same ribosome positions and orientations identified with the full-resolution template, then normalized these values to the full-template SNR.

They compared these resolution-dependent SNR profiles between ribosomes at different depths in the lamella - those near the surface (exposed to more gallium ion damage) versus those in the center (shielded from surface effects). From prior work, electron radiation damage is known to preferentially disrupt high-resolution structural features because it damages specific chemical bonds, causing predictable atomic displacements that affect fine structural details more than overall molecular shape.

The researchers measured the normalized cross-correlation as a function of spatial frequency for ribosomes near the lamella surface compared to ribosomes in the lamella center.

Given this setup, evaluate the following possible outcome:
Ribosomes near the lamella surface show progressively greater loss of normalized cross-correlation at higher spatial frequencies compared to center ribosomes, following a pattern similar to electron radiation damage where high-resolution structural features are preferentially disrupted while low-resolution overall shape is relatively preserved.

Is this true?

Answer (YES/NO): NO